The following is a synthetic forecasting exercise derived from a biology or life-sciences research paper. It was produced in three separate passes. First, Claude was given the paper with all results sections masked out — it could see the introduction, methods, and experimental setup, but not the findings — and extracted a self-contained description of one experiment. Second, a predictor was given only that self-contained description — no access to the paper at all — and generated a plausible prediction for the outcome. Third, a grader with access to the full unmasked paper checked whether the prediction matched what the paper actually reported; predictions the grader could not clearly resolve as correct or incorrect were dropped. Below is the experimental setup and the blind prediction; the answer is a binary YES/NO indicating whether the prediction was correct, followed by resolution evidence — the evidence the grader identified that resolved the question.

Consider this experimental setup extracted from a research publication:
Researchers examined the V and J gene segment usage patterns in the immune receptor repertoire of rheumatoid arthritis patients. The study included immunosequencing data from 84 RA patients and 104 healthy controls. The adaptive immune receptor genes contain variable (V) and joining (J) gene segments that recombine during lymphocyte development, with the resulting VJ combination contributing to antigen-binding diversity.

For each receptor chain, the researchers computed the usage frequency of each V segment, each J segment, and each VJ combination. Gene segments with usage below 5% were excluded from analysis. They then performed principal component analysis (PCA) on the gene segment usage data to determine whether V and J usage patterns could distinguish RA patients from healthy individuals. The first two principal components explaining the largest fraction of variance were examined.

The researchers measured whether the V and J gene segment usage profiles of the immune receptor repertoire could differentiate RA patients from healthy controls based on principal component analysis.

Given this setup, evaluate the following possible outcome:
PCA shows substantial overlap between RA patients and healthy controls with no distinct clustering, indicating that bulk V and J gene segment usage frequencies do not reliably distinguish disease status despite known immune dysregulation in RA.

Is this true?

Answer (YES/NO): NO